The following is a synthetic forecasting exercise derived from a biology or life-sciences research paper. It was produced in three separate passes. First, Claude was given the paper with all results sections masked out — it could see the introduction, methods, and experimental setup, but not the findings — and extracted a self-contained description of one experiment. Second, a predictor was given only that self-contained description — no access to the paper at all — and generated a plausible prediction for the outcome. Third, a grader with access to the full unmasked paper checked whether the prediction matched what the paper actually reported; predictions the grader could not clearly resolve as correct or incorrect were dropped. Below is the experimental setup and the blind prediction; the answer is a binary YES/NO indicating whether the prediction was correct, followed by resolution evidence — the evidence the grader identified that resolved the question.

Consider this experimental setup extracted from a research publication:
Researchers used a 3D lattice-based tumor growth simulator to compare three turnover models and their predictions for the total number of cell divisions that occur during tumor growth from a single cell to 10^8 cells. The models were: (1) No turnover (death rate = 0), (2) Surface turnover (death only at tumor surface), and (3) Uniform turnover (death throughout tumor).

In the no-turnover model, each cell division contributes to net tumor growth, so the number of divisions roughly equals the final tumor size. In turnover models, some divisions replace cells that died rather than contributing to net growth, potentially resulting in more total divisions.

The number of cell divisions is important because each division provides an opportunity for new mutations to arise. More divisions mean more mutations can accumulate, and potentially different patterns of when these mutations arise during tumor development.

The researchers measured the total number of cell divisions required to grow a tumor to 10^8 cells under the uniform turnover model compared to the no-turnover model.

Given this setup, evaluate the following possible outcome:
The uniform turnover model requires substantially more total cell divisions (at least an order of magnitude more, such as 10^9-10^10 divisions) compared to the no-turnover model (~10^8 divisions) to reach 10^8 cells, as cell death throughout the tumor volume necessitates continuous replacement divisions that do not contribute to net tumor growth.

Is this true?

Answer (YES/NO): NO